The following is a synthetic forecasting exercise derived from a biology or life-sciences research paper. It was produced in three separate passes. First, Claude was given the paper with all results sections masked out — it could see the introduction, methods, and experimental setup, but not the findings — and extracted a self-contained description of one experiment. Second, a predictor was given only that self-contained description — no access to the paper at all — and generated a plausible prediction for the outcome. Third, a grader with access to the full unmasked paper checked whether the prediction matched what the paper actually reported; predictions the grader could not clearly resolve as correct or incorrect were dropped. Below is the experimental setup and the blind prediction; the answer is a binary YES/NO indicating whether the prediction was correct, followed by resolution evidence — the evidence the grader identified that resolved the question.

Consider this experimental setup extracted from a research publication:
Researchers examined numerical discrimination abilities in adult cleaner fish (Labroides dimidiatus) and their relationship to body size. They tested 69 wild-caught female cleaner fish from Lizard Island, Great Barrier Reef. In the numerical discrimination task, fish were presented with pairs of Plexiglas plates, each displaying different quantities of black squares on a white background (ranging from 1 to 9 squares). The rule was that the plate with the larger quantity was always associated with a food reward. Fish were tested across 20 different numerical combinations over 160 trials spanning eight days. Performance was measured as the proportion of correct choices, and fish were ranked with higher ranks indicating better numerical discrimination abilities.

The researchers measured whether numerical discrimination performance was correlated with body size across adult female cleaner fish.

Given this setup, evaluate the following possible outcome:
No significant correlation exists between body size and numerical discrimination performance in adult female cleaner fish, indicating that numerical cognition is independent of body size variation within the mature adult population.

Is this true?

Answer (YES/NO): YES